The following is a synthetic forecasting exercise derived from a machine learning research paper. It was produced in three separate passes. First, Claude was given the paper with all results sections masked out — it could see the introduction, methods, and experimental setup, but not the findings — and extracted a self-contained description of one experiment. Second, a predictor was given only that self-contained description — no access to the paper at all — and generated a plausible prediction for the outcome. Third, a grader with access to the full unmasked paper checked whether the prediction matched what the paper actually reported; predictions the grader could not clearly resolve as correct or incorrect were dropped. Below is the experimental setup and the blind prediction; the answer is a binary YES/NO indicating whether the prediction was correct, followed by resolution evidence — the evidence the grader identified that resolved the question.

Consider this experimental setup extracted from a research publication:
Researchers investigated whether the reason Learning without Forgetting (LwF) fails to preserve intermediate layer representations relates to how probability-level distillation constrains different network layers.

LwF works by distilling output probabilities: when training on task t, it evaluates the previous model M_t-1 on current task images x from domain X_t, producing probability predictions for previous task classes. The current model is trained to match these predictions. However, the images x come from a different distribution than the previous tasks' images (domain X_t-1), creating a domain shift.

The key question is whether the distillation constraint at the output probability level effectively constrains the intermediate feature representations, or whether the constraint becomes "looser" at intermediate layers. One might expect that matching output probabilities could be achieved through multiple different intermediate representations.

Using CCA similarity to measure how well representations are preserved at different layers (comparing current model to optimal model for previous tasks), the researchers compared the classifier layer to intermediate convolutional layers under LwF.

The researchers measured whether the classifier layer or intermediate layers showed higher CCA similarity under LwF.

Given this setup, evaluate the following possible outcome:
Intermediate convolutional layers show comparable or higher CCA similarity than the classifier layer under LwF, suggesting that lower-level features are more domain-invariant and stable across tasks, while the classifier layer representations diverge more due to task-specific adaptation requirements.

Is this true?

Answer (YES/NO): NO